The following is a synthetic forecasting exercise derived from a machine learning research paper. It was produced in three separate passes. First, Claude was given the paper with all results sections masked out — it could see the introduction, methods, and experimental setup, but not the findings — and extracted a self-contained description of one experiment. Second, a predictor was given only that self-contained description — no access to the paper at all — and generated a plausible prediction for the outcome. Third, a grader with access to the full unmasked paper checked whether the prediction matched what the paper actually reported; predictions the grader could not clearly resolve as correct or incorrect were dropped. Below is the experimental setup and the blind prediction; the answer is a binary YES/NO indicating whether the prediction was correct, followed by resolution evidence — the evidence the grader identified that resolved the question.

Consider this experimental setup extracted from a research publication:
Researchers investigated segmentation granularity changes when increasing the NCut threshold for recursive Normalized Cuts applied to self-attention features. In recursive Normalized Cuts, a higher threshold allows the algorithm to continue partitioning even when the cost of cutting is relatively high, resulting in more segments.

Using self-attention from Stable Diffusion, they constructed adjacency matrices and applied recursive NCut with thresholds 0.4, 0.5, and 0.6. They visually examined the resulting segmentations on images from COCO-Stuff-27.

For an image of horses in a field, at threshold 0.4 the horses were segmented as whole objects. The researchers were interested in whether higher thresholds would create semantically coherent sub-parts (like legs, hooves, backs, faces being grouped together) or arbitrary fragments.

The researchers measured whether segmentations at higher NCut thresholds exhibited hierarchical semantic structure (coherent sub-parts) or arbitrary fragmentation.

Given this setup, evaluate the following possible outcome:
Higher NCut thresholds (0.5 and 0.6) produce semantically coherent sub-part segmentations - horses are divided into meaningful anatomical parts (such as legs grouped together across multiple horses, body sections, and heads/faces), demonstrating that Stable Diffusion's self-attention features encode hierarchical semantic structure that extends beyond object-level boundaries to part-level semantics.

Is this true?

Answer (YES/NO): YES